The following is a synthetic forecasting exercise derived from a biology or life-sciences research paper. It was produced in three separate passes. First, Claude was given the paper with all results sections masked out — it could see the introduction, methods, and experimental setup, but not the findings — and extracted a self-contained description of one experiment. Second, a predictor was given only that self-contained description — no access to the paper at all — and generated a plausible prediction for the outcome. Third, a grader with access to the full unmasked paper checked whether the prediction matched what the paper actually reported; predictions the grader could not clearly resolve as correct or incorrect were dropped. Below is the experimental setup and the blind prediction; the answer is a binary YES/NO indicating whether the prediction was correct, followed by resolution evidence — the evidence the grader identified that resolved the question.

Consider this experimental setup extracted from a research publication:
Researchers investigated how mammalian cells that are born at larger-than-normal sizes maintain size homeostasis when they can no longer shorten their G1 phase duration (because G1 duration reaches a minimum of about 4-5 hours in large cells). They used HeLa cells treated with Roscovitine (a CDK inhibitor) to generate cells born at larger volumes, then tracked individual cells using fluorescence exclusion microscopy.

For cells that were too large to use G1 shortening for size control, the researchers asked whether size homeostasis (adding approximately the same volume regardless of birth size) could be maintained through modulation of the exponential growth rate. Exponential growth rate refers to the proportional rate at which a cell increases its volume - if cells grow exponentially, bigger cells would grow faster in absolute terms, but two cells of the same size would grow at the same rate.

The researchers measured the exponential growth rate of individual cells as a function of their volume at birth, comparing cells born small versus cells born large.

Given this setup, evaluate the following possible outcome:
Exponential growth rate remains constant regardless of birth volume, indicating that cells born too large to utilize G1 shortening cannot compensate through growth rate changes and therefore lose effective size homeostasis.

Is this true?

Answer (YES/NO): NO